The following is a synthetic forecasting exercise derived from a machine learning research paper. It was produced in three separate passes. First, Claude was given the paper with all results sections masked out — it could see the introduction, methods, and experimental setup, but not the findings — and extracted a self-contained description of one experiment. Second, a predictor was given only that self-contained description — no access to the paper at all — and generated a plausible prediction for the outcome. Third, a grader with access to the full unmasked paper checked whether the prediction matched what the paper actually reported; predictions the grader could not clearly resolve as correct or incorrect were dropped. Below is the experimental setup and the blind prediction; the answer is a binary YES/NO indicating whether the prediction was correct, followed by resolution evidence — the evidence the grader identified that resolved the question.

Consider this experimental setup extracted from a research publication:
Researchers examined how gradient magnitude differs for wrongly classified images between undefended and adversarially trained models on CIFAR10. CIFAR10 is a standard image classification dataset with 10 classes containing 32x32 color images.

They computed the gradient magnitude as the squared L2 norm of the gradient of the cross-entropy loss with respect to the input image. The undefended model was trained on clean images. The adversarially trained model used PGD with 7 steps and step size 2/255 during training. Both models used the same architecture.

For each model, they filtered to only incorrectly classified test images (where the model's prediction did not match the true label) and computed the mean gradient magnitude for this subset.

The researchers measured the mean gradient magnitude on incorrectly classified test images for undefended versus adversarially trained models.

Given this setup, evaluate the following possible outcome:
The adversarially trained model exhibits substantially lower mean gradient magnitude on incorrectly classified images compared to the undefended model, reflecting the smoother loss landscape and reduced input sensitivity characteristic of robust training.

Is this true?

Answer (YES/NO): YES